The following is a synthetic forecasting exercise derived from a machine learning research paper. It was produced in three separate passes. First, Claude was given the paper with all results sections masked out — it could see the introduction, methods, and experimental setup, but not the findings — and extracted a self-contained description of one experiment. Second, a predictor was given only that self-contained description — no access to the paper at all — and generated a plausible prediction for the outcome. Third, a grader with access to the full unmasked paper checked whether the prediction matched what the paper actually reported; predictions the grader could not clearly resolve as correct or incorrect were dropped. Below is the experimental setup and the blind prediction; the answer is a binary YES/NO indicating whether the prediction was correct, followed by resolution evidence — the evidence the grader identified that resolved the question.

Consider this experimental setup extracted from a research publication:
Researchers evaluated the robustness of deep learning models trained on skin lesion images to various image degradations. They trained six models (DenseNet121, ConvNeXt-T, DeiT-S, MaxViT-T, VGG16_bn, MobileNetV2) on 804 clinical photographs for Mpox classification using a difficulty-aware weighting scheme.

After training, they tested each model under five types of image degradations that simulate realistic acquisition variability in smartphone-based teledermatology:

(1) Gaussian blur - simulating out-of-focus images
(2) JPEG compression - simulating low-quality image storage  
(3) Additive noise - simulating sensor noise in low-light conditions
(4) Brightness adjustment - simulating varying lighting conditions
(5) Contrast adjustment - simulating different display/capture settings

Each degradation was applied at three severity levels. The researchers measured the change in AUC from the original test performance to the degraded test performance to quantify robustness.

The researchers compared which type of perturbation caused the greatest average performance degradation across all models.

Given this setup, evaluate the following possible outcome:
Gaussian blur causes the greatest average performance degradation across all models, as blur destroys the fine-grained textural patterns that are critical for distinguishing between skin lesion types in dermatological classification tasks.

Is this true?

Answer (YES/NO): YES